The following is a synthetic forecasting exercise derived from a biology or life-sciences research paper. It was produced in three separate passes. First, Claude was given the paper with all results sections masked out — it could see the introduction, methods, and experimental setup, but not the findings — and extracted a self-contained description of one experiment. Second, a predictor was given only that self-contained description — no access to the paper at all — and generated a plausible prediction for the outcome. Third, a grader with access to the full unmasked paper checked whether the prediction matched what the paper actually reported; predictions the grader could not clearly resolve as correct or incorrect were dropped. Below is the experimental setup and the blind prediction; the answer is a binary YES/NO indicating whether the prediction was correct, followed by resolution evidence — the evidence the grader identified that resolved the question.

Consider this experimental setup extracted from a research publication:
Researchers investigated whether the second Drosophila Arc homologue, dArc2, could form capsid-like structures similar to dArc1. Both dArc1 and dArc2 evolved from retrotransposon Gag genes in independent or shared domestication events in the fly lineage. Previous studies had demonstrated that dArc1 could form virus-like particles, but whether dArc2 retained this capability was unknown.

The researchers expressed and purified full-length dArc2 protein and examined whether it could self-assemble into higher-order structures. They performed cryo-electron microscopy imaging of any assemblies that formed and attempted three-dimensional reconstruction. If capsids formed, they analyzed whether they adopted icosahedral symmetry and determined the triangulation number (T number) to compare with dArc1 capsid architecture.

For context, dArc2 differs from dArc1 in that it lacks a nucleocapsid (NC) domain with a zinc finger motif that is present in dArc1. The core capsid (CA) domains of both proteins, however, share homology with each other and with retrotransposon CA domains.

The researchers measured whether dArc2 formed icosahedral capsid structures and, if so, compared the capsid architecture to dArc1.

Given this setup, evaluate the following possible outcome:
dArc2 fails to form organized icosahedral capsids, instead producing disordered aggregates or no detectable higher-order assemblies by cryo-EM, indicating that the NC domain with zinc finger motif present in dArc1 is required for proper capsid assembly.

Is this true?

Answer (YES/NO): NO